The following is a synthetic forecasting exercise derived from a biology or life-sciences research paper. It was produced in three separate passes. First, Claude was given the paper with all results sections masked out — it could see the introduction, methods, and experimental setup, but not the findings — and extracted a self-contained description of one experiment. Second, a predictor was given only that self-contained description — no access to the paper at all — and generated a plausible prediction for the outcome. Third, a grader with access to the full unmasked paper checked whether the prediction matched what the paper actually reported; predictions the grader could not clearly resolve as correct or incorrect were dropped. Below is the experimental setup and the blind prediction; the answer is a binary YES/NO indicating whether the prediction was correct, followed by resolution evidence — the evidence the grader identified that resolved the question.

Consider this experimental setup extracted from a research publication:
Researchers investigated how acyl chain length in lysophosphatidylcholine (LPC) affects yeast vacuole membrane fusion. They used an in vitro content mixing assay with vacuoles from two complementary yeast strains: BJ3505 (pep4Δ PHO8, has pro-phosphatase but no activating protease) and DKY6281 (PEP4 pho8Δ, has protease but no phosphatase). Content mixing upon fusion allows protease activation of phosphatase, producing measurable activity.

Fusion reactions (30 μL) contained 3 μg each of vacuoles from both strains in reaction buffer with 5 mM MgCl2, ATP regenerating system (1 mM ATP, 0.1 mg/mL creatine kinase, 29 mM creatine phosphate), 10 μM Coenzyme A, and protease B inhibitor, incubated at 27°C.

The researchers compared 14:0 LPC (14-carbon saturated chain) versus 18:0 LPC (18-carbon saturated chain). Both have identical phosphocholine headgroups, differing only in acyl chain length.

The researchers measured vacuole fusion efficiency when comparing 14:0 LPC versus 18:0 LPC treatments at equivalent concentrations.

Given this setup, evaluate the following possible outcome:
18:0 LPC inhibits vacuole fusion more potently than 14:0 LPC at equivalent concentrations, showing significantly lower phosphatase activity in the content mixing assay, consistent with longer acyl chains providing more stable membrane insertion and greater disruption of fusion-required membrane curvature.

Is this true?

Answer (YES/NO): YES